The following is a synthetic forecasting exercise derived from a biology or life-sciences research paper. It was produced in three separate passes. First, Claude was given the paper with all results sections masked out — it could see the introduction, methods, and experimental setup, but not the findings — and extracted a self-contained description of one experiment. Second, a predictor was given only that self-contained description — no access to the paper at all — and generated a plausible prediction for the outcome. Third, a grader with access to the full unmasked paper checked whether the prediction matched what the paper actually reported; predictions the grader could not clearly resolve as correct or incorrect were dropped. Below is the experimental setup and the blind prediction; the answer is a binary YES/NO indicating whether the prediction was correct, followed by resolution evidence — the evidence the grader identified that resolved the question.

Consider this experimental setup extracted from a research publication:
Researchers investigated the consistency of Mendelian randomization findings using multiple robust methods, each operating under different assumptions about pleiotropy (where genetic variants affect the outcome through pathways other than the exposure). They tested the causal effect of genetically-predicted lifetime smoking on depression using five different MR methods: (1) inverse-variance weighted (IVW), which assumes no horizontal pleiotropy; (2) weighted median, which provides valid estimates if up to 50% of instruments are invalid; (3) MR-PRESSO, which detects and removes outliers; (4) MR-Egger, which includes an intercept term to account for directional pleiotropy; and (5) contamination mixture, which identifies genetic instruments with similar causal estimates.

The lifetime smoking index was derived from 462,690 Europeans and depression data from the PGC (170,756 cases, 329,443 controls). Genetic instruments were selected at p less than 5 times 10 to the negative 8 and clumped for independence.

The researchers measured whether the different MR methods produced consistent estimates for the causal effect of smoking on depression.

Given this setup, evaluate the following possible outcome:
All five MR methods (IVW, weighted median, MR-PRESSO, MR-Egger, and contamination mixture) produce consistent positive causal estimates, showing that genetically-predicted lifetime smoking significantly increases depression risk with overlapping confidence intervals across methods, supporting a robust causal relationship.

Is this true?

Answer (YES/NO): NO